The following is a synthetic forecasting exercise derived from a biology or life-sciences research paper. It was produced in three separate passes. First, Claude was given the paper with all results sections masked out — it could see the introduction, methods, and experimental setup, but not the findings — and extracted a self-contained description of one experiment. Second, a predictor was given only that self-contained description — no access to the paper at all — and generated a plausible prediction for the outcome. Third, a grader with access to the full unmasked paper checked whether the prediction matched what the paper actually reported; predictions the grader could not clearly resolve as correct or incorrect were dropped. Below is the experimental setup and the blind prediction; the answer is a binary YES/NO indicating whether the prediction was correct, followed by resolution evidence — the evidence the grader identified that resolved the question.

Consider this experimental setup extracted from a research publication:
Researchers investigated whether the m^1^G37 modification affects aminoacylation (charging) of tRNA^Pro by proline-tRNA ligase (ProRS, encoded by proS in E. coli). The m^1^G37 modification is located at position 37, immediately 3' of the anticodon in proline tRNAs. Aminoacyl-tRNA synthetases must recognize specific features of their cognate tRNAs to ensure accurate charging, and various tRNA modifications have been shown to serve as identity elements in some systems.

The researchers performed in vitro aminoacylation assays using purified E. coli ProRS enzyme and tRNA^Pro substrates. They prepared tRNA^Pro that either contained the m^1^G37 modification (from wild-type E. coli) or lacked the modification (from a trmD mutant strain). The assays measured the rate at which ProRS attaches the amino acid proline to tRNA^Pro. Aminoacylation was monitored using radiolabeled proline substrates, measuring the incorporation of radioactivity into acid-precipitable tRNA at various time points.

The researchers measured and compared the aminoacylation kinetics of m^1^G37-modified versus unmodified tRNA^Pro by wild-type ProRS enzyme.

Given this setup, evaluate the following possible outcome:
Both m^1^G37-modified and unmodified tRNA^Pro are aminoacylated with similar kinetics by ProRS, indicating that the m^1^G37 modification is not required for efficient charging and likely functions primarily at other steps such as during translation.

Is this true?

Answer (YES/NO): NO